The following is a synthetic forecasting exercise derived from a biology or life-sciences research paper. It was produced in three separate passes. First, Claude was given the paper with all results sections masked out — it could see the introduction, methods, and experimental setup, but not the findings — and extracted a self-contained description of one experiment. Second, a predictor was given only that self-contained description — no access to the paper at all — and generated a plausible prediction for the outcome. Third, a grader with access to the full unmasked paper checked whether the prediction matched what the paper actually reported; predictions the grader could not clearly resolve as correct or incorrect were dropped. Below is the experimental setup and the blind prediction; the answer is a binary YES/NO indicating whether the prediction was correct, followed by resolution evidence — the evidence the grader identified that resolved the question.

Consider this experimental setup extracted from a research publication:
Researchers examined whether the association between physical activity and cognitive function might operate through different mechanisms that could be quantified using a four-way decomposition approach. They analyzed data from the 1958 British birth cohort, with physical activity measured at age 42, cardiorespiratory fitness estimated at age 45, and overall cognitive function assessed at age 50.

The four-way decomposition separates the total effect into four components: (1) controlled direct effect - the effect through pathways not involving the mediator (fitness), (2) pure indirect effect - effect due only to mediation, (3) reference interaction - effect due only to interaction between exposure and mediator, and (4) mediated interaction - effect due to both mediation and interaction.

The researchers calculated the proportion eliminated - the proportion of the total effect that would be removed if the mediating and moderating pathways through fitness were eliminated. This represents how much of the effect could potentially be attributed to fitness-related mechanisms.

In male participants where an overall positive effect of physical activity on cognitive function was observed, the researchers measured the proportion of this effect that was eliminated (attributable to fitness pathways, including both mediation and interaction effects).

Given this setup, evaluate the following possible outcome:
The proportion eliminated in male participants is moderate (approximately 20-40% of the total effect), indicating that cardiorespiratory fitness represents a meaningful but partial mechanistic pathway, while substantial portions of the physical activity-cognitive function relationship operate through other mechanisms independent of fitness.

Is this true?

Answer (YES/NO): NO